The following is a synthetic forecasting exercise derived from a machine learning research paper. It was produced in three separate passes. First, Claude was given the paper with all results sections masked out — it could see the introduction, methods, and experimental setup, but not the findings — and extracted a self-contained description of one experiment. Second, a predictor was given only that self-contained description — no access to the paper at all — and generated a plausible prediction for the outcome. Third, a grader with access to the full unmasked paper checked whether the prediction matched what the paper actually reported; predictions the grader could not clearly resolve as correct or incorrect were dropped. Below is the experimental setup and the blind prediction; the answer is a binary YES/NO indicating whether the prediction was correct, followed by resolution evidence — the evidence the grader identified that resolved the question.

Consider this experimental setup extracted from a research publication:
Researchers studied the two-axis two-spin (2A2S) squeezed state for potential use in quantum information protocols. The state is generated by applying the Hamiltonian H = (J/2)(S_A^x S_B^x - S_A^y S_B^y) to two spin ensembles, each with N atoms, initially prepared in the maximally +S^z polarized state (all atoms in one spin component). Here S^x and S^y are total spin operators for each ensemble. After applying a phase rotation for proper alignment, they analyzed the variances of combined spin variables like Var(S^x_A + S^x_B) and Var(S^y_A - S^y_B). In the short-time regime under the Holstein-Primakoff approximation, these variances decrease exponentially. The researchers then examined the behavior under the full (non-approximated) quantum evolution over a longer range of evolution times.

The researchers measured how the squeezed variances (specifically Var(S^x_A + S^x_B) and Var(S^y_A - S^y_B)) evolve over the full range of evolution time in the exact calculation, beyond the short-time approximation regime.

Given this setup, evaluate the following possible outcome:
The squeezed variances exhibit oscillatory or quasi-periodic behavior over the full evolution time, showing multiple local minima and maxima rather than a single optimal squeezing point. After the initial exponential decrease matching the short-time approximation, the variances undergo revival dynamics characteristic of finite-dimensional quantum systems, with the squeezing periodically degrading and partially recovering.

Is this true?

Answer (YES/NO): NO